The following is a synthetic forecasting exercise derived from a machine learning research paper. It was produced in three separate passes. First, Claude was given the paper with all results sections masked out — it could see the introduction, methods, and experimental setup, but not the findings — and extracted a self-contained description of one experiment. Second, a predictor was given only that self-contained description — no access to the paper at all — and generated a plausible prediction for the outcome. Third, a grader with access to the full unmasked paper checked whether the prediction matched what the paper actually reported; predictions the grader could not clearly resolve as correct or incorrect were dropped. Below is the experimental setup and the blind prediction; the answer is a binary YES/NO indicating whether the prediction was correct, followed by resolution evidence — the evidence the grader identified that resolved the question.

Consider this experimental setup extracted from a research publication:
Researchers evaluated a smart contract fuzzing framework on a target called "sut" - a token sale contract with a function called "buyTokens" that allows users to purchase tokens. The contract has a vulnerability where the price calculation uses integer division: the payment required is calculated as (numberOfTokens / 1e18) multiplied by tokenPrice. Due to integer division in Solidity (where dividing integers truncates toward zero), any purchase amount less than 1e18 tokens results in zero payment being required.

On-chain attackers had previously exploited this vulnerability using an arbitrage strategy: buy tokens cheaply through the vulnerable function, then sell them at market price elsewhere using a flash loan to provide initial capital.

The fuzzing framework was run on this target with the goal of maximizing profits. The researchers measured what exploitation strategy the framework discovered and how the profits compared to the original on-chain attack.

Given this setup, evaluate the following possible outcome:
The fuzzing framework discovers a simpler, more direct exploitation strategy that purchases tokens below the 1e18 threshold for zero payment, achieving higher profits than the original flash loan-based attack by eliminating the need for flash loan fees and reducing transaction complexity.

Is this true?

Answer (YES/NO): YES